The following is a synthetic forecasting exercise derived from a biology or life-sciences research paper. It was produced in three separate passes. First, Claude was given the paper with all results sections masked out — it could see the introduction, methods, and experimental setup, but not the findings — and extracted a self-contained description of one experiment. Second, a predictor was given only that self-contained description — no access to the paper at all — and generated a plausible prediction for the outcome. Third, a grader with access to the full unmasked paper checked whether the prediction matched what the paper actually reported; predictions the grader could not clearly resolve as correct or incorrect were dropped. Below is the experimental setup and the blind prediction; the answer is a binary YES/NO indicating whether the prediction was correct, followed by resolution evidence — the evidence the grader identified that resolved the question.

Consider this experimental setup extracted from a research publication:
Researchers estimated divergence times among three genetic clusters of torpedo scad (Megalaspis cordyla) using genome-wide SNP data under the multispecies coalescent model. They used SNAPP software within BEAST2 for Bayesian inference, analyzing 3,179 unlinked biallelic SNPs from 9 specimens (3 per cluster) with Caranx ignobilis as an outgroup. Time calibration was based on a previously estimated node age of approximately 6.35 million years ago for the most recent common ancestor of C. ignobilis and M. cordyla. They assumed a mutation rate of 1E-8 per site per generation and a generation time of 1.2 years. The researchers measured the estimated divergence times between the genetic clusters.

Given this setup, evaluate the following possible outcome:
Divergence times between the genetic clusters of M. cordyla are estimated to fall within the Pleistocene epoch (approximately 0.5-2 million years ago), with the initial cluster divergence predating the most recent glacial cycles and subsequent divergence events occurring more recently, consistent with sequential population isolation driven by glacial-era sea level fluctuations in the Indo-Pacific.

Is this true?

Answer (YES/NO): NO